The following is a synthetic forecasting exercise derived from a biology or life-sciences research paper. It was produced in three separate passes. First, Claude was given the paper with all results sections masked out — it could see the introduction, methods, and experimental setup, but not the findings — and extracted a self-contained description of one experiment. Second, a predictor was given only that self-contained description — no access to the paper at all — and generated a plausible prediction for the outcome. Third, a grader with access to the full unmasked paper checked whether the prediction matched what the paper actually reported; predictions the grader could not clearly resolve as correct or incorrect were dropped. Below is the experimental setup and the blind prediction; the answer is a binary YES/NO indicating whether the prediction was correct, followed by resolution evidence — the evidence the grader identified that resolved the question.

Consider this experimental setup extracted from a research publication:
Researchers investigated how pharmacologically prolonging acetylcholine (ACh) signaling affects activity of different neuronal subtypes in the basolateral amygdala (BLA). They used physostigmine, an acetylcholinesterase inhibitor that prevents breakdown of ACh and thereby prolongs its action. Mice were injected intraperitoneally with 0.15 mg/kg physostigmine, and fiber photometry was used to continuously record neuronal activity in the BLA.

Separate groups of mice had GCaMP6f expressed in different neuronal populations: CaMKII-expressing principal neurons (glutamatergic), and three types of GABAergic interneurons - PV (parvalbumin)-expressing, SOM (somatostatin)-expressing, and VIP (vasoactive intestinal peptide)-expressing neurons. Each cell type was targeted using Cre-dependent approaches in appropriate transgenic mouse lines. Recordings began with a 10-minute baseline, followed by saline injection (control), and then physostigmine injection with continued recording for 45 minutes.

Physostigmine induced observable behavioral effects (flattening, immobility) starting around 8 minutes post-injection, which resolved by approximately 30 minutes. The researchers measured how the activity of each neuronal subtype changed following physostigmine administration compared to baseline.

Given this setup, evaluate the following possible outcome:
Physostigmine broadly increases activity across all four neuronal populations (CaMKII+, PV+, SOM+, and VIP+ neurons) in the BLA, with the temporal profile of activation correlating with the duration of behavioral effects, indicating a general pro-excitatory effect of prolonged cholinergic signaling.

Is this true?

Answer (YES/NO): NO